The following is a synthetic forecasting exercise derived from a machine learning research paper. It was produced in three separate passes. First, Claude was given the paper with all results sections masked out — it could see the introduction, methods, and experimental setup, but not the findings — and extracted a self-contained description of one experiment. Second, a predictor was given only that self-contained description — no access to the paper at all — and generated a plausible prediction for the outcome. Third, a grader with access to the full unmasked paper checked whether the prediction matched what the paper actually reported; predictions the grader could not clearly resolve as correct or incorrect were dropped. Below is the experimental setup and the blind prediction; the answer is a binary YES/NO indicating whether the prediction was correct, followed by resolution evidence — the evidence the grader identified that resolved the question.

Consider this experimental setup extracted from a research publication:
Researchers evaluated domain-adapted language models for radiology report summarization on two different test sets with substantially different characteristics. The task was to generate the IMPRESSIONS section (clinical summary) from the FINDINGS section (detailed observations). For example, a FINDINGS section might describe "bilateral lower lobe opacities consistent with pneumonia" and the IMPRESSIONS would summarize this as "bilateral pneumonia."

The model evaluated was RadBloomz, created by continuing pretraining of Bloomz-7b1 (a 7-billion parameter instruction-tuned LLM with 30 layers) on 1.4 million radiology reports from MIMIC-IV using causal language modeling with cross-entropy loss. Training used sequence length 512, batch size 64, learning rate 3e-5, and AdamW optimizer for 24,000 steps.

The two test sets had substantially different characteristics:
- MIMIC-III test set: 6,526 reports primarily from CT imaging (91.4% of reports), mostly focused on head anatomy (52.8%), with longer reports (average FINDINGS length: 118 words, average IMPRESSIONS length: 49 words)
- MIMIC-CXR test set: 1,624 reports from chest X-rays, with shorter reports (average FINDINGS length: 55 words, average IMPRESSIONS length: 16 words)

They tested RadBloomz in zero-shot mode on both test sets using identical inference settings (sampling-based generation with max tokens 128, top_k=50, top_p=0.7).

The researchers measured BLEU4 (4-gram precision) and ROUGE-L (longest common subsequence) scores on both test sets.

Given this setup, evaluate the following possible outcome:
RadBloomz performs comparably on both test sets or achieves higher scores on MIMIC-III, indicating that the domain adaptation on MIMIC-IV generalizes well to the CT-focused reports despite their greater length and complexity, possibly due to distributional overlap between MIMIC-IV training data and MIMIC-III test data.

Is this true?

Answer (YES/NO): NO